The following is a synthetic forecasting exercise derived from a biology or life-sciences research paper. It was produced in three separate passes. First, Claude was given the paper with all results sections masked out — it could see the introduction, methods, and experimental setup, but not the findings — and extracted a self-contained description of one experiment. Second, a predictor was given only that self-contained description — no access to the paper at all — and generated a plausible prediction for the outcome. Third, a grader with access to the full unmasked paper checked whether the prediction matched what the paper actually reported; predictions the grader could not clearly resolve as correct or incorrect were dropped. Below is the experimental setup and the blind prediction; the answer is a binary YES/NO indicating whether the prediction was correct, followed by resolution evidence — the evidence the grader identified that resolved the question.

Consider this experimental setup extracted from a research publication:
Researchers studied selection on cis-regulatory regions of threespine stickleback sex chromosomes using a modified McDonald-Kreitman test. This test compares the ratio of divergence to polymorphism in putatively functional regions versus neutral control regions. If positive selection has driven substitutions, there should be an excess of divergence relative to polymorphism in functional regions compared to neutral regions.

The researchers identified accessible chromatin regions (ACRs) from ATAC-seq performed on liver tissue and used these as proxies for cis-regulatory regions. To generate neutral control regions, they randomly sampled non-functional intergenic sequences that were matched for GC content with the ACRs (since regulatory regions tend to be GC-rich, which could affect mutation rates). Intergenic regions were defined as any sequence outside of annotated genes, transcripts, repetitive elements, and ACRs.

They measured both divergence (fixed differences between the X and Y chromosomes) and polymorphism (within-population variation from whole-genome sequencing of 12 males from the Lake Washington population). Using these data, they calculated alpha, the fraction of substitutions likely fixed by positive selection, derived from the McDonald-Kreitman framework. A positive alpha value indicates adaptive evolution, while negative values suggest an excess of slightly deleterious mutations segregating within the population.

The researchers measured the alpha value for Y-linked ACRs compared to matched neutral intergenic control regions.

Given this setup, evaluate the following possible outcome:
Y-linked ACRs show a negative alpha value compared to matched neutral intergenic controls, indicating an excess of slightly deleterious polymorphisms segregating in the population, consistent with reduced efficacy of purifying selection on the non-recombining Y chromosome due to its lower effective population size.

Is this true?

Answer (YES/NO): NO